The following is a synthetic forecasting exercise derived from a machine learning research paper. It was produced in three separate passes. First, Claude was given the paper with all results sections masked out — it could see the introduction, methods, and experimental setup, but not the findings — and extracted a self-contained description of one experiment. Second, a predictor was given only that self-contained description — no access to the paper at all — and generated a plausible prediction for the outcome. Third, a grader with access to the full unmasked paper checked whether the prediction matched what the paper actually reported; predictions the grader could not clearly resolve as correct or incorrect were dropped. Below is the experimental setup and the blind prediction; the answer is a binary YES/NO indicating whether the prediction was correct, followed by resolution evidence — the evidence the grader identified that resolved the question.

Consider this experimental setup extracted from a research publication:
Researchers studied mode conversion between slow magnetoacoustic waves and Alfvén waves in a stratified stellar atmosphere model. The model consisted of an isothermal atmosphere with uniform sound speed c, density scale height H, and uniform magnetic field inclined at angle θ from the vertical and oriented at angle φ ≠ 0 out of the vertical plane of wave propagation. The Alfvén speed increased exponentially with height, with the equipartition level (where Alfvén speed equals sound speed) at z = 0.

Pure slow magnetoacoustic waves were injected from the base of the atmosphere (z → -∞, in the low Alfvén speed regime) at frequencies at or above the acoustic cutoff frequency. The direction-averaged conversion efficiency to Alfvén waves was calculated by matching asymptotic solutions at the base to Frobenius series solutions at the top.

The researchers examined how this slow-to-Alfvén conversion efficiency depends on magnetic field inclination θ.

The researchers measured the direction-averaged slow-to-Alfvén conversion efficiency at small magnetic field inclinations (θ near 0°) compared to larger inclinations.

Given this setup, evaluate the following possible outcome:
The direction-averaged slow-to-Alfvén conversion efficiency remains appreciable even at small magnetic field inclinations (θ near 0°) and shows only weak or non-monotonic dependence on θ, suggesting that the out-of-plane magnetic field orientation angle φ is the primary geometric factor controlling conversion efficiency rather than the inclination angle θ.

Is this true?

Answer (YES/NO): NO